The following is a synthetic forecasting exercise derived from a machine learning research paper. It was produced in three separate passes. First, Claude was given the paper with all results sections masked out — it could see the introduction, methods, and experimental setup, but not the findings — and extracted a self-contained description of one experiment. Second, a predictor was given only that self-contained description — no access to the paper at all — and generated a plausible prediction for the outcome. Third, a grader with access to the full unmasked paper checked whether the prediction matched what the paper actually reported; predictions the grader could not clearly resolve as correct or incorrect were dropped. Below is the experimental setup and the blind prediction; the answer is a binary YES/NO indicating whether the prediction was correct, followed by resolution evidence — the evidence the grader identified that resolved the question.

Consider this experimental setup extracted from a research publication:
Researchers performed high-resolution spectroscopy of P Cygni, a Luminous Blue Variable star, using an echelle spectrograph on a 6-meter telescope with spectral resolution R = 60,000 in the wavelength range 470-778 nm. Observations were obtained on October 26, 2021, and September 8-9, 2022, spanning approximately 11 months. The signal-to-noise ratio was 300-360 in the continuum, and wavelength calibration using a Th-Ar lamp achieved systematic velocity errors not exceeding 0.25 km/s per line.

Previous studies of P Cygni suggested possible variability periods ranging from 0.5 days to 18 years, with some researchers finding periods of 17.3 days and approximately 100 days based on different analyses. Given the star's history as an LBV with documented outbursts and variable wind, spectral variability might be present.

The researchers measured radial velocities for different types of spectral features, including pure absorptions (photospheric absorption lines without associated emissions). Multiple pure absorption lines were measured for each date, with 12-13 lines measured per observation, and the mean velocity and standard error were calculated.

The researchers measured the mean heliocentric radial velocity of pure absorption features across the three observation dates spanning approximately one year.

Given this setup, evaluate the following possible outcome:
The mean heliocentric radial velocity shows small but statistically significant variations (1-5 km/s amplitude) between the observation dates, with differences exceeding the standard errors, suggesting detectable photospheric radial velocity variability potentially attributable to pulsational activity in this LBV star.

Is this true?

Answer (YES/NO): NO